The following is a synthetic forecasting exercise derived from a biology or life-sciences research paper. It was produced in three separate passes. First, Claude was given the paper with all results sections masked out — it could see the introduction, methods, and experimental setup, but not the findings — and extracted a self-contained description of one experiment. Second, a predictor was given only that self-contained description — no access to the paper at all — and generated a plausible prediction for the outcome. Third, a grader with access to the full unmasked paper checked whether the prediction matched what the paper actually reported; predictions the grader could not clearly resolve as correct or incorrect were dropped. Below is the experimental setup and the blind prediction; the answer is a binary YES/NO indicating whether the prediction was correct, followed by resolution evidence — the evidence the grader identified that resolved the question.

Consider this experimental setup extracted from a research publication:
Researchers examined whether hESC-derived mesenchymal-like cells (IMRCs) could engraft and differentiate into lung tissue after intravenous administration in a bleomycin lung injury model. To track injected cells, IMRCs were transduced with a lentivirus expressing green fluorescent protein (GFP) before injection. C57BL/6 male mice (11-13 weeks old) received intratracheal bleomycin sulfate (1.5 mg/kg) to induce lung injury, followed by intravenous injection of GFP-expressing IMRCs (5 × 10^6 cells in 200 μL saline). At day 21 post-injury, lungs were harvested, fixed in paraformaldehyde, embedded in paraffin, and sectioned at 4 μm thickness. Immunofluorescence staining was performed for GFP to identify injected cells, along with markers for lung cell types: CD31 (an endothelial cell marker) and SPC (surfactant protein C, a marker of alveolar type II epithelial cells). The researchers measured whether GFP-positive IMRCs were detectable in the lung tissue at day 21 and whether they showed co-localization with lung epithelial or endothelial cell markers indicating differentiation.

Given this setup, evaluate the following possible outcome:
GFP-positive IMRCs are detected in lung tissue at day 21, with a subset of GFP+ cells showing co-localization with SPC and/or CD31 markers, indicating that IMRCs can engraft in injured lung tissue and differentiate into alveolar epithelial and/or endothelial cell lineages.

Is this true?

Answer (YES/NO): NO